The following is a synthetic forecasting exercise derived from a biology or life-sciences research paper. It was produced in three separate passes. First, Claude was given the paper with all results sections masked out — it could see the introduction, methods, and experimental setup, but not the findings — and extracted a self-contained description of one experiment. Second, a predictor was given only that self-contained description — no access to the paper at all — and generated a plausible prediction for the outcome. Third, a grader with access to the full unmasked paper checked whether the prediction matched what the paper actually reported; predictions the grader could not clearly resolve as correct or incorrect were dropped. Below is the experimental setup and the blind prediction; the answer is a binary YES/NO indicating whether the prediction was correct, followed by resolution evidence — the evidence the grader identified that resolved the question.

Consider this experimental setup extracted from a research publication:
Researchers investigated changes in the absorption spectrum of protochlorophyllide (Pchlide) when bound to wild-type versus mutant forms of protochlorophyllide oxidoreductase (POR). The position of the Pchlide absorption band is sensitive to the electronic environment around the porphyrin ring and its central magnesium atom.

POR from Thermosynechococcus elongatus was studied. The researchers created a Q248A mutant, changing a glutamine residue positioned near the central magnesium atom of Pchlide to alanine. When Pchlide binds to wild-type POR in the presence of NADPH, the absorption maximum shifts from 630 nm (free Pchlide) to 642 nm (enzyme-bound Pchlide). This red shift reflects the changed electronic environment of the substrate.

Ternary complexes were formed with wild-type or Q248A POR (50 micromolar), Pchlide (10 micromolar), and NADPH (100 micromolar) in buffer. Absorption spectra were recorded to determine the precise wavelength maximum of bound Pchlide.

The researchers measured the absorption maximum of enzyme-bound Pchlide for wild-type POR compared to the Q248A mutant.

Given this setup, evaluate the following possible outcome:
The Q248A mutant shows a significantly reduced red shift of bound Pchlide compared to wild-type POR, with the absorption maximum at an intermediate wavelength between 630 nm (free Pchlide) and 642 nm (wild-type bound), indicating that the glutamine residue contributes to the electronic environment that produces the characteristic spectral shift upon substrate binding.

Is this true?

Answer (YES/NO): YES